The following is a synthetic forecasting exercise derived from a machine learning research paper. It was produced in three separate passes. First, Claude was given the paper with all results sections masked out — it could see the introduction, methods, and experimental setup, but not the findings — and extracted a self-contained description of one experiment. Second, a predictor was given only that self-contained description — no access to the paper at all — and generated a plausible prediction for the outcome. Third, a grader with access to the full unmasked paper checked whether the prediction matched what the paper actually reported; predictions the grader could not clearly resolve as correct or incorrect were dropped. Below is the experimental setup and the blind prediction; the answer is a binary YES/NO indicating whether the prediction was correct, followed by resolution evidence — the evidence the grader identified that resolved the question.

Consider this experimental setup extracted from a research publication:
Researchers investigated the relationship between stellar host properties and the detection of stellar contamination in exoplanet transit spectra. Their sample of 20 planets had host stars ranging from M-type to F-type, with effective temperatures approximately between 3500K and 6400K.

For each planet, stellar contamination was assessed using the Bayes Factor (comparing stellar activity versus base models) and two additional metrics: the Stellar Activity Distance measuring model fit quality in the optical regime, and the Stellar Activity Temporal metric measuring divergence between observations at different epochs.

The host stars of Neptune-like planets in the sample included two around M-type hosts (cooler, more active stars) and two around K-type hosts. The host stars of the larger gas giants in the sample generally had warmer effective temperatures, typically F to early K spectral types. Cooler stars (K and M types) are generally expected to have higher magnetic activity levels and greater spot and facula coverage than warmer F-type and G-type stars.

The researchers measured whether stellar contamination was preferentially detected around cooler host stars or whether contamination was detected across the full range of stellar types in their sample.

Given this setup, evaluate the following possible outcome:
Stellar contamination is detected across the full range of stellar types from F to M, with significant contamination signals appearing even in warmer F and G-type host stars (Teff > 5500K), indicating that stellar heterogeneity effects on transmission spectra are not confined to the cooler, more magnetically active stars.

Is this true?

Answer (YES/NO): YES